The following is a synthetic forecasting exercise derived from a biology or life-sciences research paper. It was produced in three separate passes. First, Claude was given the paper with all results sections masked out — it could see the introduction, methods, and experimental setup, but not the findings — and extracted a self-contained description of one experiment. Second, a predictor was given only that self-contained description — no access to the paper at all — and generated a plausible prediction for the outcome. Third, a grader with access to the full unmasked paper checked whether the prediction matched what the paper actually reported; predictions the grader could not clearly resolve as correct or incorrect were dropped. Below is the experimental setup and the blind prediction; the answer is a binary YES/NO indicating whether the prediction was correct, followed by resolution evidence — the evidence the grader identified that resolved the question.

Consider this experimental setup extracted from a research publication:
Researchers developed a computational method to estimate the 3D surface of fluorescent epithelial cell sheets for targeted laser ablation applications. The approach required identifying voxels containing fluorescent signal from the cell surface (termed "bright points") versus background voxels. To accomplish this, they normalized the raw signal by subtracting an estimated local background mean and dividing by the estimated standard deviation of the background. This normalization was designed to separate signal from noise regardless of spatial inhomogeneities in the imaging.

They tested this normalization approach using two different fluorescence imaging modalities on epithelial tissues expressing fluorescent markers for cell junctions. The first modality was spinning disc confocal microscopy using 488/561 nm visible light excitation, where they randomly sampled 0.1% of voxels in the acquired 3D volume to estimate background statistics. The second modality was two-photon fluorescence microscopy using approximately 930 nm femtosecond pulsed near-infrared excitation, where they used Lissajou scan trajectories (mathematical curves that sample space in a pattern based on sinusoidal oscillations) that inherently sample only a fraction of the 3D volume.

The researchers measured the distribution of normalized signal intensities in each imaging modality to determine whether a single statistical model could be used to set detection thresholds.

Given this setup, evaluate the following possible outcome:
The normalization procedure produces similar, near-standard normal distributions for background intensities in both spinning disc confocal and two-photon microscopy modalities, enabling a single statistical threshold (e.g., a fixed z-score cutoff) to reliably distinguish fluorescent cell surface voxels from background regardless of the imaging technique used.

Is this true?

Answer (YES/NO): NO